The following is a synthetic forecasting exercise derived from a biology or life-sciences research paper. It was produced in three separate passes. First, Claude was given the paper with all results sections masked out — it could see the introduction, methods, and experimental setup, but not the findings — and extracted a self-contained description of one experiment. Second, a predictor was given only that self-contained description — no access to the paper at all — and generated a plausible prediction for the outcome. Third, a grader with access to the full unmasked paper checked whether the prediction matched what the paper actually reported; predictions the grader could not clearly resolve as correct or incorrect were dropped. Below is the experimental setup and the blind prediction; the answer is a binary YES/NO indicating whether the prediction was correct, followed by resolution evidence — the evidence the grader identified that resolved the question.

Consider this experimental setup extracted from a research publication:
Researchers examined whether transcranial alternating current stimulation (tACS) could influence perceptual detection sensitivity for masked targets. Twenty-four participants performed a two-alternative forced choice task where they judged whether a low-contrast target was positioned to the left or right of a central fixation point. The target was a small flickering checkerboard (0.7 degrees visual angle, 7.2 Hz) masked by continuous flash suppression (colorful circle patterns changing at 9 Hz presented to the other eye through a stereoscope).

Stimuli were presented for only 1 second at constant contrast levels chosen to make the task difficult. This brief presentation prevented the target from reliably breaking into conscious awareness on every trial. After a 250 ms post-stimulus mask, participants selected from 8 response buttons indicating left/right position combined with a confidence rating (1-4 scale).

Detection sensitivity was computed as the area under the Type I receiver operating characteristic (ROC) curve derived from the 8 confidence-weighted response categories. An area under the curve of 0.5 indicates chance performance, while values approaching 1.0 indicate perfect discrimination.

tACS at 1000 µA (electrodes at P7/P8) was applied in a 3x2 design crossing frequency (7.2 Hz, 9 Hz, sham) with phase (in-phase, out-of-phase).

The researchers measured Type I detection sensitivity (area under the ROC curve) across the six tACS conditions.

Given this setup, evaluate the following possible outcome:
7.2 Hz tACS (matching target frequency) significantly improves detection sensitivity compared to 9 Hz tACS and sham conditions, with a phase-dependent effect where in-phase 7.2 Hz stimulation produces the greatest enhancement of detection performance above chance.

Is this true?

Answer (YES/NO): NO